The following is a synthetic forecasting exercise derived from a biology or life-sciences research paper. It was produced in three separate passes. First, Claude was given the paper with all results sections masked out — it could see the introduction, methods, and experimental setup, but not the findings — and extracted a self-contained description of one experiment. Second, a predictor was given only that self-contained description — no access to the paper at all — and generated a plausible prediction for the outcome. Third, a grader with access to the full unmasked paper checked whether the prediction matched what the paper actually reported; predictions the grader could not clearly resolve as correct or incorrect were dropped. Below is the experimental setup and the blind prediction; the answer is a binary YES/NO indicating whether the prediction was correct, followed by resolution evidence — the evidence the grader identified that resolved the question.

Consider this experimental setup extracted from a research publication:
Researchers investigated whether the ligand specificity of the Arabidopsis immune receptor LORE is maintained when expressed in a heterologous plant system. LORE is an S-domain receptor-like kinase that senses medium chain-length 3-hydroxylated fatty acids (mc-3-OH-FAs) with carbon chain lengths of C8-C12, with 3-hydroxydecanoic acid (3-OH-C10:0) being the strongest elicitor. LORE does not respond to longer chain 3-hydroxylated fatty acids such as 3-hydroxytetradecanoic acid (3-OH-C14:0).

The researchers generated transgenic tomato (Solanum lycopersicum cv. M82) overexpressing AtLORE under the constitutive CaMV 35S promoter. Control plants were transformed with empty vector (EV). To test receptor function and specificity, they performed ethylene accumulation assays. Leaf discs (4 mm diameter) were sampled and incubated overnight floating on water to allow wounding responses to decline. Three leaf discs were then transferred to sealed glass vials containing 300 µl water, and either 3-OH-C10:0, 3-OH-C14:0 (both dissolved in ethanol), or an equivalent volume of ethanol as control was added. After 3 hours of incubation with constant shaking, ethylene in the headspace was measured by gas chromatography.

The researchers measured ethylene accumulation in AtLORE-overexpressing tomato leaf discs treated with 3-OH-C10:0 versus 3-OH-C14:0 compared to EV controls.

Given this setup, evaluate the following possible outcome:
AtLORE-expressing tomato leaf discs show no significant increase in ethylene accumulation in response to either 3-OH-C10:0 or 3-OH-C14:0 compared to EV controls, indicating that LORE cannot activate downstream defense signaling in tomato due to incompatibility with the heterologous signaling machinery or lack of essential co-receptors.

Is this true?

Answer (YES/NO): NO